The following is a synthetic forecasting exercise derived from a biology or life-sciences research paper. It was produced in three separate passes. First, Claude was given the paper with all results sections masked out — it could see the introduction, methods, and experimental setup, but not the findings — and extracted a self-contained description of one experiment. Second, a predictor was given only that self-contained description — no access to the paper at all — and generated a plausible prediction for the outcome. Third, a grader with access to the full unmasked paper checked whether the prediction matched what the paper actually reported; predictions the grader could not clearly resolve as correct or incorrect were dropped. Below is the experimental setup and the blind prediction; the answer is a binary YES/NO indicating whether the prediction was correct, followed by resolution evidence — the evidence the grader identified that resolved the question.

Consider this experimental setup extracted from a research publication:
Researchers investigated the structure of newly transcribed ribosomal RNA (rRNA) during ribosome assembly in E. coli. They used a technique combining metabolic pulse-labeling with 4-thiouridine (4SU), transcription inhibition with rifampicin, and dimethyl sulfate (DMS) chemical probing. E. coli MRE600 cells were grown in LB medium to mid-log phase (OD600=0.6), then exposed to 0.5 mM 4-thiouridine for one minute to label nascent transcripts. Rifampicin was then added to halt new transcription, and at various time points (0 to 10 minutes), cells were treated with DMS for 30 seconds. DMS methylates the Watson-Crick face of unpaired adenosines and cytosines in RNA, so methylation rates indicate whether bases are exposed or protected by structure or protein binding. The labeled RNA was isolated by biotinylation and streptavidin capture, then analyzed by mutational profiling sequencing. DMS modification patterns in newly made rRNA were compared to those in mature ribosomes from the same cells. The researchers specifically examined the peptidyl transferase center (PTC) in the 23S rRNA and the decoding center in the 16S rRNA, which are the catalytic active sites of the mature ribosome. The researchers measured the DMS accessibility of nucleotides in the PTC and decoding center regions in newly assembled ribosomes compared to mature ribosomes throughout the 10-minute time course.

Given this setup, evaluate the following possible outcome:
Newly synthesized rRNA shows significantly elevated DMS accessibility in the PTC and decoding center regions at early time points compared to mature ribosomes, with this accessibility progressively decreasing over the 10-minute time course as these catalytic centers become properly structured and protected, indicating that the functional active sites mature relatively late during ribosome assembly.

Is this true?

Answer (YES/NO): NO